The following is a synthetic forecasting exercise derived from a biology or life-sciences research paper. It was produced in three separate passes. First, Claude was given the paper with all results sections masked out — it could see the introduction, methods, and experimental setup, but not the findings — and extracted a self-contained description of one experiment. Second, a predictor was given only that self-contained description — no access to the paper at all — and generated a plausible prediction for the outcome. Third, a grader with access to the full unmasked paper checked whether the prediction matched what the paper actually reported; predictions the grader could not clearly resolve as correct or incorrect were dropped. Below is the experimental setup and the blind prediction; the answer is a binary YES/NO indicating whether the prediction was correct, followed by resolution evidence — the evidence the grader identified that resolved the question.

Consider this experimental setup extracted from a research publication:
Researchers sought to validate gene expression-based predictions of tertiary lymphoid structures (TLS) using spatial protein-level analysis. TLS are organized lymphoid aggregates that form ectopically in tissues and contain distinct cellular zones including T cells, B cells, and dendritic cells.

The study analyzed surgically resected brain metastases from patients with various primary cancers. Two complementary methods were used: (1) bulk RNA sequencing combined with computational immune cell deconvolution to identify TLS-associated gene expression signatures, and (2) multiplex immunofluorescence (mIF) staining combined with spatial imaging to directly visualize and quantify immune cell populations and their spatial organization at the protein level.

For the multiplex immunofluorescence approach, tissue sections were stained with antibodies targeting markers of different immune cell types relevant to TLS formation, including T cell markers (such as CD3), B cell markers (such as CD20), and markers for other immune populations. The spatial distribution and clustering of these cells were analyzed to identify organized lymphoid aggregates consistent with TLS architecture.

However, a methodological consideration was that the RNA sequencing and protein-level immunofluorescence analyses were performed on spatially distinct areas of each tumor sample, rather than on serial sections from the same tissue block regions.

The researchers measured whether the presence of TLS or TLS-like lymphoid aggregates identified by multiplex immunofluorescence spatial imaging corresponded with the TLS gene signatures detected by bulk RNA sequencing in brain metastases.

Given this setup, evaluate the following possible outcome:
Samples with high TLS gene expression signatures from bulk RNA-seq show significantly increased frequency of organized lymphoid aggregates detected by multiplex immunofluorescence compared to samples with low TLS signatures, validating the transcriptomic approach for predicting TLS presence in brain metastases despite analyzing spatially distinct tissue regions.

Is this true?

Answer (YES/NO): NO